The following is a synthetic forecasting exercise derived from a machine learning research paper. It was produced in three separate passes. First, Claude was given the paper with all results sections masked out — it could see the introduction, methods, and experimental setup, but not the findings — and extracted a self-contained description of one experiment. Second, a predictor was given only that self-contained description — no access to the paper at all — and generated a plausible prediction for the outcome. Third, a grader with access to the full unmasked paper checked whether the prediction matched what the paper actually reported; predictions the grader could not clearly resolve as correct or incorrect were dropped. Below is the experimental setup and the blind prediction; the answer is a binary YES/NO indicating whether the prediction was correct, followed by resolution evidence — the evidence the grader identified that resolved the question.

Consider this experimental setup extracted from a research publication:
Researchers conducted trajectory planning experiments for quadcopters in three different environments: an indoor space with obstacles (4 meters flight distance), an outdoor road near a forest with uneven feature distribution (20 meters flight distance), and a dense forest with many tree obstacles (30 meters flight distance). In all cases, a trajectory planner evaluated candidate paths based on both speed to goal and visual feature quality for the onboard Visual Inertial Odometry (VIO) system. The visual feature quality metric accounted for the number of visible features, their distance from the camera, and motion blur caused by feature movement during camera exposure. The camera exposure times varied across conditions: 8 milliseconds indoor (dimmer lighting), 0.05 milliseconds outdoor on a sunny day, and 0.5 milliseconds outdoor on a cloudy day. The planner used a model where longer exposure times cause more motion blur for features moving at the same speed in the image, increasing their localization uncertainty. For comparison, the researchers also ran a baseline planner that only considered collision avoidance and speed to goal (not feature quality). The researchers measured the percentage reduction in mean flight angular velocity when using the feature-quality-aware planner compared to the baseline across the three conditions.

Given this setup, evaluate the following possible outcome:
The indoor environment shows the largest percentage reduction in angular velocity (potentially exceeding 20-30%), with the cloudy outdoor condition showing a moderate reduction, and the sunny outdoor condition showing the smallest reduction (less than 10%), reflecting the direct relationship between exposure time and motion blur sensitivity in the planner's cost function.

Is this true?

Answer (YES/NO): YES